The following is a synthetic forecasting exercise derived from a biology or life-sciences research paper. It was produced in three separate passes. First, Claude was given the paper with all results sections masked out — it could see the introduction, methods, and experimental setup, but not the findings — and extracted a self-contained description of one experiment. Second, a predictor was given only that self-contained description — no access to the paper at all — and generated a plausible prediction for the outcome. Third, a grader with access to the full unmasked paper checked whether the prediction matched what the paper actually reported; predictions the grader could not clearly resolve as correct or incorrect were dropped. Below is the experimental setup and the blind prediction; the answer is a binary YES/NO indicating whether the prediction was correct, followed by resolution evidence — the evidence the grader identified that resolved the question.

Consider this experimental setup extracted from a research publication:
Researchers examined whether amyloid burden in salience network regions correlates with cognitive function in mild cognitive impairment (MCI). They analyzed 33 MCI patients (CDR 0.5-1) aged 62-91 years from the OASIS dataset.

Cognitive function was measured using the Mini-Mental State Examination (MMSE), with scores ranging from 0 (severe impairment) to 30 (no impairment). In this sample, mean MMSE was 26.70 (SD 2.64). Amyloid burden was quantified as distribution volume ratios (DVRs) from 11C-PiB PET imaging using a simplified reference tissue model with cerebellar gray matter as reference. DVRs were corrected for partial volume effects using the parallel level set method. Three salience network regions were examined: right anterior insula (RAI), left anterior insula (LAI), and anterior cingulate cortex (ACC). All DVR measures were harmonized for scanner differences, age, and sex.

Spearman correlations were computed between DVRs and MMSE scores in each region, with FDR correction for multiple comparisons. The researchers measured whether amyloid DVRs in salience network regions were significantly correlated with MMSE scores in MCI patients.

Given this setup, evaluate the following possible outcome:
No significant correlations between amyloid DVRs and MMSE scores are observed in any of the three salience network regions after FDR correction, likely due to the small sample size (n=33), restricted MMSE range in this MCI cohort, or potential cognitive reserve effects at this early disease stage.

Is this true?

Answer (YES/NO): NO